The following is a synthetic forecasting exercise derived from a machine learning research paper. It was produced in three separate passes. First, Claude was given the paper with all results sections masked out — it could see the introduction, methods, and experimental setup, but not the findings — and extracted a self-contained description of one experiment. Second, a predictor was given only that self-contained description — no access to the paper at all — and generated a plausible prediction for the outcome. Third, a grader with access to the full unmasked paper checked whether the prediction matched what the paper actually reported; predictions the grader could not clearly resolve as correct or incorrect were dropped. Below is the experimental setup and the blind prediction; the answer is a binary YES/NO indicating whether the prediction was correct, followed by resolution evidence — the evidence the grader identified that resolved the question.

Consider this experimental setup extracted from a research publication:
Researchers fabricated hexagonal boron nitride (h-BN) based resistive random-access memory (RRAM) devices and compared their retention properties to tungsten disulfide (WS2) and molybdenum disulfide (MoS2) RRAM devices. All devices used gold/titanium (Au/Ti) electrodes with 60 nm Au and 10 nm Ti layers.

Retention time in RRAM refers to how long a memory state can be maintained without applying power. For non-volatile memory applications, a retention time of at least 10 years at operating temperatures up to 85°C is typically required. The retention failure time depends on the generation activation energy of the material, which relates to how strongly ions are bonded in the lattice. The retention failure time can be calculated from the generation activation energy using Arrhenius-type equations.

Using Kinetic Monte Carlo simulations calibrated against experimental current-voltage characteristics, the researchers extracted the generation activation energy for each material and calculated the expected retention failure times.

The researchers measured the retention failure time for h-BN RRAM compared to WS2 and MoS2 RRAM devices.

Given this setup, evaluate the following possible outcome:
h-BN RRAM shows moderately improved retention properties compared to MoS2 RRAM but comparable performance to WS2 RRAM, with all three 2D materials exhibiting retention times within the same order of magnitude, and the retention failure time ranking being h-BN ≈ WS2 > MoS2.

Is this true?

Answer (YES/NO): NO